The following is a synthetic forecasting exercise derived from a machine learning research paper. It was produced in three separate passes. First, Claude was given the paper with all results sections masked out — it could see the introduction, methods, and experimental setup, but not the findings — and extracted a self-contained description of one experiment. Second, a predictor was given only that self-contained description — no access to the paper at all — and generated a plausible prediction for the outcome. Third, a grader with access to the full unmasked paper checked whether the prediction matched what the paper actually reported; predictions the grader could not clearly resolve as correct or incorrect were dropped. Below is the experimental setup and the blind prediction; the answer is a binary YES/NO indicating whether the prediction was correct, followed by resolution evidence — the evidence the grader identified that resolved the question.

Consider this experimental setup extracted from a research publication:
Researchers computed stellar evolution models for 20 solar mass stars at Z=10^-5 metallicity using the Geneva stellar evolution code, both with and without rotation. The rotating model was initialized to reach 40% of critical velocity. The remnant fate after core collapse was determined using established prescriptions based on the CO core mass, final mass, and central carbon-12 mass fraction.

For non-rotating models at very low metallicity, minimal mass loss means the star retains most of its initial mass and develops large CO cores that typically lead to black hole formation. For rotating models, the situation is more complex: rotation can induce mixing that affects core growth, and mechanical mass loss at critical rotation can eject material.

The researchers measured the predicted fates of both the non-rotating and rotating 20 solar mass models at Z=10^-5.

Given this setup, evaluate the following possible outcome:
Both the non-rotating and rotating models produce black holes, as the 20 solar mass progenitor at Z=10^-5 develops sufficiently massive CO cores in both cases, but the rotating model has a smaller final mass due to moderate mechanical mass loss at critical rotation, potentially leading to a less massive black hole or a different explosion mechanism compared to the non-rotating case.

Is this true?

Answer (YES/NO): NO